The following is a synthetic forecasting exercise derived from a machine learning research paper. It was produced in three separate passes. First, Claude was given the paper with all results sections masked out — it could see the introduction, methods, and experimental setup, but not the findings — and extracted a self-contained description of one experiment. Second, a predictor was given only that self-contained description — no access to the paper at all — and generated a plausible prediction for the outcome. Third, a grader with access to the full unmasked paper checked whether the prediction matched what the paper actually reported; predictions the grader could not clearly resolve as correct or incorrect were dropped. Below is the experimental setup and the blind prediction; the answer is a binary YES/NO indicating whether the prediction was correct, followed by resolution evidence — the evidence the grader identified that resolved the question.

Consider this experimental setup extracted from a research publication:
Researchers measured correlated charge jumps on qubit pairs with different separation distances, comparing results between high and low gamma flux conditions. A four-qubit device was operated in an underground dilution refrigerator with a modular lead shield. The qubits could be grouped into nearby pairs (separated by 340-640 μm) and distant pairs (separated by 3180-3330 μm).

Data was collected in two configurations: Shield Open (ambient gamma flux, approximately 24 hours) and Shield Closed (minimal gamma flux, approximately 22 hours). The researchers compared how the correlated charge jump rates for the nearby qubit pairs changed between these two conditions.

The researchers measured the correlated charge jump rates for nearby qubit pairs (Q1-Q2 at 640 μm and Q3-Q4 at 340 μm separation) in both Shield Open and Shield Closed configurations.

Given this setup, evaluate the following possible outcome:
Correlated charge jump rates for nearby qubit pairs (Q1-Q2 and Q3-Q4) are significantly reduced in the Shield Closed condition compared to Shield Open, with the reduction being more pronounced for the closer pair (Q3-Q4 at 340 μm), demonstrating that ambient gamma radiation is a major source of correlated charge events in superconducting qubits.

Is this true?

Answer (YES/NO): YES